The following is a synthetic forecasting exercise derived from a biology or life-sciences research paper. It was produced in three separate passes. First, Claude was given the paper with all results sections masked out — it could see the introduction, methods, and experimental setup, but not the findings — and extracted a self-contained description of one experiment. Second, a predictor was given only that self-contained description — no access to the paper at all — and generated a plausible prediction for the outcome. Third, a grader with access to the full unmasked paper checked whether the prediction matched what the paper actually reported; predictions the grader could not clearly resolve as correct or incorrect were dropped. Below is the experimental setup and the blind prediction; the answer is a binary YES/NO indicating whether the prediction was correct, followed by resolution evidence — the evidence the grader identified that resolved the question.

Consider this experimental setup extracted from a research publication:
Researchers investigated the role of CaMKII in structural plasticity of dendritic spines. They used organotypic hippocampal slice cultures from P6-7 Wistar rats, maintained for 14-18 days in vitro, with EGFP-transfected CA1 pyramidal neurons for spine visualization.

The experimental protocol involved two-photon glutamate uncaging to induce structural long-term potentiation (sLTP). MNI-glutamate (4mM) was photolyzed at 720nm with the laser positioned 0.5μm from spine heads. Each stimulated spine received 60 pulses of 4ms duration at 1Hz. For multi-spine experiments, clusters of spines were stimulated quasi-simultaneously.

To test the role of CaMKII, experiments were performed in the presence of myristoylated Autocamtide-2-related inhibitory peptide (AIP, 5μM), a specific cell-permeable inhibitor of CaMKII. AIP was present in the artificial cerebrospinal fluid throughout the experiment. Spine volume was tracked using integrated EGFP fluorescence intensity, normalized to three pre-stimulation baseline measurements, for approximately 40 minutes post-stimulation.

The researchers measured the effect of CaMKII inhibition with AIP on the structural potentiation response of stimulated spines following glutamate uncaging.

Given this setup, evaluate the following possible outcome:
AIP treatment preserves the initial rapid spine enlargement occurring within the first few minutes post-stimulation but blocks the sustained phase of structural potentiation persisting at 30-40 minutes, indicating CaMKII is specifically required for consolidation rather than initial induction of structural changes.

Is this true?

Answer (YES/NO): NO